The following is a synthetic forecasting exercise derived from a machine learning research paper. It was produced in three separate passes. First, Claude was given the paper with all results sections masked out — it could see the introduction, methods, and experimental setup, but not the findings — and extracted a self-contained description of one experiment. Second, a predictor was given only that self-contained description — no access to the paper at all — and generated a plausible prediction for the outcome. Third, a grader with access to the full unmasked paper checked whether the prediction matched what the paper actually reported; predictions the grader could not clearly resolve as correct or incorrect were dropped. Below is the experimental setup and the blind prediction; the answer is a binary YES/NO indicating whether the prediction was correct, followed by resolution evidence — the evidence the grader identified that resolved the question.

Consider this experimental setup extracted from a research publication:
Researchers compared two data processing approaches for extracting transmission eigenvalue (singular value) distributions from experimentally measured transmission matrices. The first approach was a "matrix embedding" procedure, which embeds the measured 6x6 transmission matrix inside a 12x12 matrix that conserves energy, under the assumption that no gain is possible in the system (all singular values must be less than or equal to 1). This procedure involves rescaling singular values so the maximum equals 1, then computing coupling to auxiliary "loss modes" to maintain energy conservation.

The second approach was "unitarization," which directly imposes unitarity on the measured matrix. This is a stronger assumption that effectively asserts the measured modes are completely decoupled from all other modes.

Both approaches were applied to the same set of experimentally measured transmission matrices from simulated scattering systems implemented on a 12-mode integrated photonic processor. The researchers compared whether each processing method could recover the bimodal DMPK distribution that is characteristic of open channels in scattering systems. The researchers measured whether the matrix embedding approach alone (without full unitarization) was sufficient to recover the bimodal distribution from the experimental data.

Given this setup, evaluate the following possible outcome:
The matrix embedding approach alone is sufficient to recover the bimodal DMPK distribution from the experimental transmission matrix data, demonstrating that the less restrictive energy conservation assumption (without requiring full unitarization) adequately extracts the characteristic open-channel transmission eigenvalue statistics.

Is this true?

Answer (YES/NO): YES